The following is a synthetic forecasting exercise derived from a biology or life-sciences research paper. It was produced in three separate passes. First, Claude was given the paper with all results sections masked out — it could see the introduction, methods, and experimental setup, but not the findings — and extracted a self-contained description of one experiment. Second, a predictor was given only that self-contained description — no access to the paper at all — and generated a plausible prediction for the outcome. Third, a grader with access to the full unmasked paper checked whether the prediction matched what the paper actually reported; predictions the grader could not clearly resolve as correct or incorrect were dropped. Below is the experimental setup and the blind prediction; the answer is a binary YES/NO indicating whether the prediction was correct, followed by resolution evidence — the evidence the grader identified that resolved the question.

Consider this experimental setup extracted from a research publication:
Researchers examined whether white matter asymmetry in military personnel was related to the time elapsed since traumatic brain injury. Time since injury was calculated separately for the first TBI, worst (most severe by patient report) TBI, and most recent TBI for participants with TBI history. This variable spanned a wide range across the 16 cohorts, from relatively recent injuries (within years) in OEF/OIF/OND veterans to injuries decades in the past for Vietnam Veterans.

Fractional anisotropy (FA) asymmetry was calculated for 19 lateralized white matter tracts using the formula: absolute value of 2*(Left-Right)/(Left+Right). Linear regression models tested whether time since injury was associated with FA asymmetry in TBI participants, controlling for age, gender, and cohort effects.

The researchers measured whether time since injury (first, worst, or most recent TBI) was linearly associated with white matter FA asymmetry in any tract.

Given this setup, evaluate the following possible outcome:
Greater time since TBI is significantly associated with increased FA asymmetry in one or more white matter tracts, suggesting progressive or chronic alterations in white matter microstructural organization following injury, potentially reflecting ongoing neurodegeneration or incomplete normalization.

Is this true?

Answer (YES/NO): NO